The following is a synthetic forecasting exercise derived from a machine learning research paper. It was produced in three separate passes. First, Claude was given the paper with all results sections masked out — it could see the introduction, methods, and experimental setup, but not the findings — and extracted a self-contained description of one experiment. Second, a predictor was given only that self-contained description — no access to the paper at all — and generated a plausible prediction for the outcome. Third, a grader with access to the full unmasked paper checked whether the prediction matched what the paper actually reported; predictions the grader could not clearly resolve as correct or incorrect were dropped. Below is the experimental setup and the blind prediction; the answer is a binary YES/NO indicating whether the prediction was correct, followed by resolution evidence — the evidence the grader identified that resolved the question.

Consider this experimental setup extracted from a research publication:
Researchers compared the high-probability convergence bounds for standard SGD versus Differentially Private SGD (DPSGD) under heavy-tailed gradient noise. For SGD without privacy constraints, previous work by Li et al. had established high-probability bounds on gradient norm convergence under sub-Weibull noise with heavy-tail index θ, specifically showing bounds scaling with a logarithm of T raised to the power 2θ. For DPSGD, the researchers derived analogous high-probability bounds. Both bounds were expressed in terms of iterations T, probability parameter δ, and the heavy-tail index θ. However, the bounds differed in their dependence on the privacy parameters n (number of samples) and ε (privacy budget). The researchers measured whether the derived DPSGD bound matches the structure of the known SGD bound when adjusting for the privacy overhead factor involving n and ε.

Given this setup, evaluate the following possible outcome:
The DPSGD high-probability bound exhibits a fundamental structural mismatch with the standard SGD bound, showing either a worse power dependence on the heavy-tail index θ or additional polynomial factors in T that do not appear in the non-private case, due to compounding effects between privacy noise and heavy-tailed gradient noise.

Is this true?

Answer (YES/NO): NO